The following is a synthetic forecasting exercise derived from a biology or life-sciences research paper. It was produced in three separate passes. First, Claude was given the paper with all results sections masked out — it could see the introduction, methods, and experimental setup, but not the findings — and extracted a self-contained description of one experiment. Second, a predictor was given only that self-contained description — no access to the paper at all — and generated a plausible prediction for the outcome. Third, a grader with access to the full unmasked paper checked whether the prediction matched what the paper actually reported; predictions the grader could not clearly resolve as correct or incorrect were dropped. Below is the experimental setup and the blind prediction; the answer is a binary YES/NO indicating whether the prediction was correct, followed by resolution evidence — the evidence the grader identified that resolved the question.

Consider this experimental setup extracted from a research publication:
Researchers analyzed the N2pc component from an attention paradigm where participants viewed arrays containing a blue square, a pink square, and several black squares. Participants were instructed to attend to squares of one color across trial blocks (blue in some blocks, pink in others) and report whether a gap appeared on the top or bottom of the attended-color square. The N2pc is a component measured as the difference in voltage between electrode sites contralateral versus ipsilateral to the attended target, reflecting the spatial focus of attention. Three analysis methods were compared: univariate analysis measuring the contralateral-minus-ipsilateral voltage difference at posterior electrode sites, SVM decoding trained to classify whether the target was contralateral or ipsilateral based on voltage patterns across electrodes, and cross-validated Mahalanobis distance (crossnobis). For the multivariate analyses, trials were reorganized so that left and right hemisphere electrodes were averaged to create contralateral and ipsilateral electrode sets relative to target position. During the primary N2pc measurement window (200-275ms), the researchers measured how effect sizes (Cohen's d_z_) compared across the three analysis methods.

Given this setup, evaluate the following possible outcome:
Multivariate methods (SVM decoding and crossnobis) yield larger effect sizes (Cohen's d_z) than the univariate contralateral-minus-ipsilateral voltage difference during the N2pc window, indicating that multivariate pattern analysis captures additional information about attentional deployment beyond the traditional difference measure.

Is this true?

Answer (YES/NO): NO